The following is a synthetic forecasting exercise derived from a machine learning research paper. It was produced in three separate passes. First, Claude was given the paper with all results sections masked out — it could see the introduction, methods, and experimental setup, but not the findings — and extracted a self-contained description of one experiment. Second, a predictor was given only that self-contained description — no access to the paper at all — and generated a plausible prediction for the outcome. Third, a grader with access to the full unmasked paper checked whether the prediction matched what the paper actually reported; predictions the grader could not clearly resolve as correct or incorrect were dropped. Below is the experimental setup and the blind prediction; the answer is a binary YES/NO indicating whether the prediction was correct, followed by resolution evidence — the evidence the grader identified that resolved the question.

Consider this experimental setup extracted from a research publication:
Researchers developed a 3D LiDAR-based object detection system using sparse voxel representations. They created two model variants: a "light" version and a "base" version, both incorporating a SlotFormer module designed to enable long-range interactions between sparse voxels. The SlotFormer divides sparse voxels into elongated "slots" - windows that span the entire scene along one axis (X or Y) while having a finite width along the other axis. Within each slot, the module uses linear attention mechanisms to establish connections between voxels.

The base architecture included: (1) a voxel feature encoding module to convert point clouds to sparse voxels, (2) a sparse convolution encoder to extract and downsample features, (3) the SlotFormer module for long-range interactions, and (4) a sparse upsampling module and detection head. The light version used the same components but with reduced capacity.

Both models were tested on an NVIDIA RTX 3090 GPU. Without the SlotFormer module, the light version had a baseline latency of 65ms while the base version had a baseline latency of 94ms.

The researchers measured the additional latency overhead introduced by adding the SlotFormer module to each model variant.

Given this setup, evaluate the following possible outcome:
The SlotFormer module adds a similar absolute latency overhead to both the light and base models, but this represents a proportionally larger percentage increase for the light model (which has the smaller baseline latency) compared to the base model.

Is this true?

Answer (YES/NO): NO